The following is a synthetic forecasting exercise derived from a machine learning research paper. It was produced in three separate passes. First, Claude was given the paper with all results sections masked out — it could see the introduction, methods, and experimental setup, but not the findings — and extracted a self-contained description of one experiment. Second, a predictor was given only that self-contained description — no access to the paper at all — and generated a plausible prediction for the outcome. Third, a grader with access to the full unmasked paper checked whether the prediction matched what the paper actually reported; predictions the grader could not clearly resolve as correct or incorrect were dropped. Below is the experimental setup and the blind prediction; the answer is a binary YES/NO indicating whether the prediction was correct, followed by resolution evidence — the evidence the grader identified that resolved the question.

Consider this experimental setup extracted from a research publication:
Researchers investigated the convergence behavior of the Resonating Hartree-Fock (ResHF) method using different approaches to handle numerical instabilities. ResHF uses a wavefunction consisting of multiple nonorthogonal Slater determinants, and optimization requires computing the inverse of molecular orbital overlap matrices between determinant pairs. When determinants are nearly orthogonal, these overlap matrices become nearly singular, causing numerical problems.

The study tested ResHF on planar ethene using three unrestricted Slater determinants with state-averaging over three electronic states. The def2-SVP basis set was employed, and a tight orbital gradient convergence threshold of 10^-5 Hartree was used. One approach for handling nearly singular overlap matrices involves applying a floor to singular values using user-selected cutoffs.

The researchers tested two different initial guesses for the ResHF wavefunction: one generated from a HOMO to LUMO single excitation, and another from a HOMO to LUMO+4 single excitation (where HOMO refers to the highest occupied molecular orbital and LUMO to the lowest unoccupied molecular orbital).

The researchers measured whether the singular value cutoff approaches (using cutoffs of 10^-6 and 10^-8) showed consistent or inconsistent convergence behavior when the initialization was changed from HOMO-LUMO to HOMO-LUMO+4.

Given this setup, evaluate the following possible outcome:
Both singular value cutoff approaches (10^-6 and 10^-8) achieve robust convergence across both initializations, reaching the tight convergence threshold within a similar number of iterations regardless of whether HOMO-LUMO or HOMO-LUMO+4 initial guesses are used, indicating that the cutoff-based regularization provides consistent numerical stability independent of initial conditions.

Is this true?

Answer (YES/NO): NO